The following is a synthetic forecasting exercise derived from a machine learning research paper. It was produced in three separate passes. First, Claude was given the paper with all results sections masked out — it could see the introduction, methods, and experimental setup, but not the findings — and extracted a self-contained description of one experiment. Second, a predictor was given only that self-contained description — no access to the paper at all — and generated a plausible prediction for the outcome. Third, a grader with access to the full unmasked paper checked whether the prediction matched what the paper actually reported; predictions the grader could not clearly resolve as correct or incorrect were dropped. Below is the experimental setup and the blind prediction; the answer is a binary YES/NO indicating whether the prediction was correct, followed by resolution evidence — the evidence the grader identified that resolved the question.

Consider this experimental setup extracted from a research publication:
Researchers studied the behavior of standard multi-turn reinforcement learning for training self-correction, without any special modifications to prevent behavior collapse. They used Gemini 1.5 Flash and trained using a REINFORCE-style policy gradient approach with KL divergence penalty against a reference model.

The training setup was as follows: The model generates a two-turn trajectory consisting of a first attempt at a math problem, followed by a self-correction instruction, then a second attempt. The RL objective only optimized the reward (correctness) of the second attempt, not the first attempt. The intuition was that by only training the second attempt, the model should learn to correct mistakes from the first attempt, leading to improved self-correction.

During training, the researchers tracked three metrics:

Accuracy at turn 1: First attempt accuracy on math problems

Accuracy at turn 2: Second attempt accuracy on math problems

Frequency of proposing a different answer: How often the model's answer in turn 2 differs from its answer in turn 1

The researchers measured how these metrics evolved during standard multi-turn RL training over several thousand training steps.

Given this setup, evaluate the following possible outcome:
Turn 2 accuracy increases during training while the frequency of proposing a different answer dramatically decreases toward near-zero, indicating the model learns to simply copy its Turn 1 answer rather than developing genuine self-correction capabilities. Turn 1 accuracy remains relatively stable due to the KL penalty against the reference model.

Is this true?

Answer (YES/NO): NO